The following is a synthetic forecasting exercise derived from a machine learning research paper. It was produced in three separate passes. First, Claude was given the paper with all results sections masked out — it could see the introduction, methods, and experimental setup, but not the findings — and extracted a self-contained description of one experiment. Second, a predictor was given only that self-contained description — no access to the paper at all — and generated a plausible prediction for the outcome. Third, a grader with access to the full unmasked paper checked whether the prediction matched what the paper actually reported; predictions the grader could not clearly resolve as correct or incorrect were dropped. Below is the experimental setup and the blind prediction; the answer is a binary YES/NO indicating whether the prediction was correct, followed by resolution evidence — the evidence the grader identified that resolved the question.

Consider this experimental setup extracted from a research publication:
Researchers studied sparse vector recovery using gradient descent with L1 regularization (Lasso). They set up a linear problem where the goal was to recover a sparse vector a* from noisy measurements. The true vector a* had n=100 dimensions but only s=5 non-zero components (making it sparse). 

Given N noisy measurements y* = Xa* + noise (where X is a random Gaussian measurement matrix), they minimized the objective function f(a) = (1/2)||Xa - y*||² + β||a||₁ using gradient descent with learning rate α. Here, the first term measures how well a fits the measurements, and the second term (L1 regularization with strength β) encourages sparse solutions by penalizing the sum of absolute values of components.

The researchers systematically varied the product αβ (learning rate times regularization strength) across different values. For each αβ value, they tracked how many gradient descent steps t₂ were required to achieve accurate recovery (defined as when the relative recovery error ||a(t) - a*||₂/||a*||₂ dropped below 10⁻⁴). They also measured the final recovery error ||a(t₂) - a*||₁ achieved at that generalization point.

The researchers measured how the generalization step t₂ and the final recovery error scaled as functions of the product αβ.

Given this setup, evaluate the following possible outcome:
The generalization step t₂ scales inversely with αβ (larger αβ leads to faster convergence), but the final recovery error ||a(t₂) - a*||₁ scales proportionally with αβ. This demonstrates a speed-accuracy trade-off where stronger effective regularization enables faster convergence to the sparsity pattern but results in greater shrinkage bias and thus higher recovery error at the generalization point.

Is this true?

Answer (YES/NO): YES